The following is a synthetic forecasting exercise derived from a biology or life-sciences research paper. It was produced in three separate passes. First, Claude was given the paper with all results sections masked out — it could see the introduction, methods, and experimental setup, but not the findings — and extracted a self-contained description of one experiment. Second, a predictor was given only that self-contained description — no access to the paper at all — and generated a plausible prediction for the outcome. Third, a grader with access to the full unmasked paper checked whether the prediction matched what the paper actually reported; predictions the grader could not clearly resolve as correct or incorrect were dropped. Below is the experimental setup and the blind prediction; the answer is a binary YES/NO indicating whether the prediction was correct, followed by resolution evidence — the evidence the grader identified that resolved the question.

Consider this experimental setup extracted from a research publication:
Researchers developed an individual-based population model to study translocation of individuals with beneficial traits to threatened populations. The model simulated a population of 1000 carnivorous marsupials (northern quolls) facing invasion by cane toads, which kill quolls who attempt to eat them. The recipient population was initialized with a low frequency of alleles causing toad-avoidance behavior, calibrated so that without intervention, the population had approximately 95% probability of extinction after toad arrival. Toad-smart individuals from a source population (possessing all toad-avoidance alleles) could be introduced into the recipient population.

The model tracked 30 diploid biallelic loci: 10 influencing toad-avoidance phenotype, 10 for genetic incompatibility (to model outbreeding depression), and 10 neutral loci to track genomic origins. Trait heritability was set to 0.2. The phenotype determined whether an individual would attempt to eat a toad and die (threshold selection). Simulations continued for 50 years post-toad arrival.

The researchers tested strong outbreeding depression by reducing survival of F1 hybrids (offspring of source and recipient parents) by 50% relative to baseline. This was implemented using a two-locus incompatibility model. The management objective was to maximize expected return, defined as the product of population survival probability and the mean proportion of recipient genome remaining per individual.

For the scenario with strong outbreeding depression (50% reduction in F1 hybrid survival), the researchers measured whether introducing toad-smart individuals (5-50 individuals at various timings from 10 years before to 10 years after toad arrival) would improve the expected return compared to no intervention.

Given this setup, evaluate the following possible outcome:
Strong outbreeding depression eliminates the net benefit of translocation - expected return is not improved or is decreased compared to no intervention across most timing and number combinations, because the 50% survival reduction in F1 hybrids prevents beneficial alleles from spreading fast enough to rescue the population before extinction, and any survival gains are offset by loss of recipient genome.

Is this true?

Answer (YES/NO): NO